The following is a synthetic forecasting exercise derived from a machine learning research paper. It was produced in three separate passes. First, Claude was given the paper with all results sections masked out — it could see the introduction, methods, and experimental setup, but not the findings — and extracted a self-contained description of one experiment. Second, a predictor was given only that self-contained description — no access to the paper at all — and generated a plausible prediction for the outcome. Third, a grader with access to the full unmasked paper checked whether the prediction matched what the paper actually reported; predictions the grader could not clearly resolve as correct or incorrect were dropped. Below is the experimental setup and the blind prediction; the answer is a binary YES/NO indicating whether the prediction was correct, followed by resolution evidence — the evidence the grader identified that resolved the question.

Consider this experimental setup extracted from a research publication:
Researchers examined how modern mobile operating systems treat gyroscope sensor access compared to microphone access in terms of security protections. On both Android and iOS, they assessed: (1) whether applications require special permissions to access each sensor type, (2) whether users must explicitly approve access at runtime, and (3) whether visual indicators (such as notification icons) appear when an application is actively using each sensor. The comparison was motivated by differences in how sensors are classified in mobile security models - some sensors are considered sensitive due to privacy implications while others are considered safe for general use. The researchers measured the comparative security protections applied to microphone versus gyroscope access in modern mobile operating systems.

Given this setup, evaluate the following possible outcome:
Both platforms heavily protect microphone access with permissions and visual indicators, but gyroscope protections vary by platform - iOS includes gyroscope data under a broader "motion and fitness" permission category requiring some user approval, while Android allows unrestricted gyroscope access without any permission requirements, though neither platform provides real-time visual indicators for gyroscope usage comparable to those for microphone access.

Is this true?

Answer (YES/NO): NO